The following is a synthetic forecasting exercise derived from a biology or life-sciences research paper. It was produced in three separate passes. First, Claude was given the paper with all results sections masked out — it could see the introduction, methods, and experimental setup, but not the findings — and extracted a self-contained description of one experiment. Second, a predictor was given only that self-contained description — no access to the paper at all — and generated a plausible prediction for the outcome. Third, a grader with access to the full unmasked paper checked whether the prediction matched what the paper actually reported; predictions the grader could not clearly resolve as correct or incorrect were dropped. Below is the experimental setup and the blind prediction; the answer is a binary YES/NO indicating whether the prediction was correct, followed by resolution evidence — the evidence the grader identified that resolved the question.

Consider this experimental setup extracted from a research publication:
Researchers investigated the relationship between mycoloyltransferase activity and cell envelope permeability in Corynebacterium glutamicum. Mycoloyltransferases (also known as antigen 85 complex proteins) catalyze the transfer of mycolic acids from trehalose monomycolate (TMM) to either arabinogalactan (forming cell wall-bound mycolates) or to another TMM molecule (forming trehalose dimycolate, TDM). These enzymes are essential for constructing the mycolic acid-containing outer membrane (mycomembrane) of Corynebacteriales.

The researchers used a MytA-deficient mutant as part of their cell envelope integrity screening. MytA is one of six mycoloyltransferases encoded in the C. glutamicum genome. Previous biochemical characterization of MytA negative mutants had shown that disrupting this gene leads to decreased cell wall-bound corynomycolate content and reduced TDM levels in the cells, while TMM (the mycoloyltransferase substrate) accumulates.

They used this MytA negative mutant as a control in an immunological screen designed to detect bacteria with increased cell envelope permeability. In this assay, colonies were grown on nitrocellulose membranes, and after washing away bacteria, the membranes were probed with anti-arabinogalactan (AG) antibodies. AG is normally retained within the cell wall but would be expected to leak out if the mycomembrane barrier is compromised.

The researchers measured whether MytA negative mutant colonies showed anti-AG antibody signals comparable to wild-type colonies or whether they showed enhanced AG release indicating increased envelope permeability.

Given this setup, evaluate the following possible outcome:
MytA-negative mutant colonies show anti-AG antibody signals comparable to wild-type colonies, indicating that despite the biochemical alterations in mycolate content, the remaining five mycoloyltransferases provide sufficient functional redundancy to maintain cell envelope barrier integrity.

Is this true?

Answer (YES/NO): NO